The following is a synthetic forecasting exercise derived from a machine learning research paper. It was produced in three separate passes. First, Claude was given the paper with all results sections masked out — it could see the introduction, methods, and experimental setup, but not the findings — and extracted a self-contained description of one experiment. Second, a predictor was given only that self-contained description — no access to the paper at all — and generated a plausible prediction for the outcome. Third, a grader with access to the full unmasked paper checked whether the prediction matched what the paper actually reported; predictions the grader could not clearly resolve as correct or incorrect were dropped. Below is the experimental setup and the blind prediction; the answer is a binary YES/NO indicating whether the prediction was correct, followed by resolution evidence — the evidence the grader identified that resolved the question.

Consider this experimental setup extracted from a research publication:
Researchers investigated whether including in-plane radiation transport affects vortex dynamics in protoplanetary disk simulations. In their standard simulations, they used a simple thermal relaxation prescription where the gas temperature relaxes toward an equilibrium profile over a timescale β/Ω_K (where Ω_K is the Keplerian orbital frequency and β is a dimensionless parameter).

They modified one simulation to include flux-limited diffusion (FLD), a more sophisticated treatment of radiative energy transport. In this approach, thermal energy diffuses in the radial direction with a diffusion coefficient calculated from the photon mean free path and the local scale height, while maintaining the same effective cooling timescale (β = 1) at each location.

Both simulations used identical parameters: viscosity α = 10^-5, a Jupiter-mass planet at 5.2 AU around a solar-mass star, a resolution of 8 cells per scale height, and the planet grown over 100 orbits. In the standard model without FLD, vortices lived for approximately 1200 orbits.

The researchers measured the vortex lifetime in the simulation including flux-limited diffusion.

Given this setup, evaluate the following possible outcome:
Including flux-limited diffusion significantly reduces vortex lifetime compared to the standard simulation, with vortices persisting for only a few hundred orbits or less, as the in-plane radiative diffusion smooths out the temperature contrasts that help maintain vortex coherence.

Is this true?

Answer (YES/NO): NO